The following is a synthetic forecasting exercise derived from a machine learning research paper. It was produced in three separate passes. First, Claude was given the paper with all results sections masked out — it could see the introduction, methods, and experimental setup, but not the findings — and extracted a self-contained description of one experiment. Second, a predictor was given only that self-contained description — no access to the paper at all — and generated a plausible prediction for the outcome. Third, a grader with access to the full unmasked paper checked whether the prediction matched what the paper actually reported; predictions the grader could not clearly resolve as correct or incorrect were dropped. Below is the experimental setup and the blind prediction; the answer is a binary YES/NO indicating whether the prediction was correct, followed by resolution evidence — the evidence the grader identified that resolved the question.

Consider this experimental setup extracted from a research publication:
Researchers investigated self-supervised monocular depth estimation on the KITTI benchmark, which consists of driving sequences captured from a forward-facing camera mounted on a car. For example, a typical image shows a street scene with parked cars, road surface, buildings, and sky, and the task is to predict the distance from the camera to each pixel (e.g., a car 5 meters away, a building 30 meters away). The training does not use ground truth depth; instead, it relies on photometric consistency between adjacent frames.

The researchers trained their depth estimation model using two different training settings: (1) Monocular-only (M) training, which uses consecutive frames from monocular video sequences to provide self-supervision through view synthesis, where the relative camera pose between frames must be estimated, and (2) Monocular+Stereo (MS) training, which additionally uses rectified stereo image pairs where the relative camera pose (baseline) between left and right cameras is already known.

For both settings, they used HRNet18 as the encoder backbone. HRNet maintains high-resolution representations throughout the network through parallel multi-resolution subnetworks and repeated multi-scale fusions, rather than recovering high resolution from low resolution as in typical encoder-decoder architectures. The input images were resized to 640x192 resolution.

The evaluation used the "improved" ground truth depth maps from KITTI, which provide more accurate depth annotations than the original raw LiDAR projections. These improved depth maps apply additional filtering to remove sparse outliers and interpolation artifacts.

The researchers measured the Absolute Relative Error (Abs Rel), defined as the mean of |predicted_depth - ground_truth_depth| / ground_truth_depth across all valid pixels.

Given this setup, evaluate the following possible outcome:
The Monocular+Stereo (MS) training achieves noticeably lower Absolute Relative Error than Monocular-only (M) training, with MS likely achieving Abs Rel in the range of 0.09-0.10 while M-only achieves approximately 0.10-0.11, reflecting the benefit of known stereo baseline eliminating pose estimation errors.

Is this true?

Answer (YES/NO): NO